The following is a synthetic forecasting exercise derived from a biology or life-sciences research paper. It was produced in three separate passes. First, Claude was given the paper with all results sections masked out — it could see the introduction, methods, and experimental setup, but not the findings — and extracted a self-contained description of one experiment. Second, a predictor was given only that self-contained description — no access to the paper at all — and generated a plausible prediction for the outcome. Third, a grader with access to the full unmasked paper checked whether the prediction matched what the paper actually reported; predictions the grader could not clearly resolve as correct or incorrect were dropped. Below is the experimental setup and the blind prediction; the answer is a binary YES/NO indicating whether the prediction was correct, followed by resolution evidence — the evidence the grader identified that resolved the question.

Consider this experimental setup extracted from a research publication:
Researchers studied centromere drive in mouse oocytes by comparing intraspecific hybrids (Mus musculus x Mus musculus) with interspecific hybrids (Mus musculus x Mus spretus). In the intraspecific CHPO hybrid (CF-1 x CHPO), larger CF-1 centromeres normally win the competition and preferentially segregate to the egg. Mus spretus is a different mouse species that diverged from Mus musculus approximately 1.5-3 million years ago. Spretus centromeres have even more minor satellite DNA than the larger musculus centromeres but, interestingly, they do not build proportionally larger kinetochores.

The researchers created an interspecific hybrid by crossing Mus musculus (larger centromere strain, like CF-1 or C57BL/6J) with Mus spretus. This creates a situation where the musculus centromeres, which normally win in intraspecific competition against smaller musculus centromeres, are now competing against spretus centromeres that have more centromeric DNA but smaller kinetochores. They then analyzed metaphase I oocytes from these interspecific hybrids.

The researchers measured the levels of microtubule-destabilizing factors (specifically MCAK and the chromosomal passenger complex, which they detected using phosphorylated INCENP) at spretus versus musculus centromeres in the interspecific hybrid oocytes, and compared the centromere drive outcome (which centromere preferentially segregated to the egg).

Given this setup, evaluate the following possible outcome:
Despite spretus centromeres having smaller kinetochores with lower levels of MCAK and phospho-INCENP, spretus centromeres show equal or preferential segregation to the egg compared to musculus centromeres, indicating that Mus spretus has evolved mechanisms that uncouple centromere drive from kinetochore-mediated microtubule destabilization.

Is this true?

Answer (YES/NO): NO